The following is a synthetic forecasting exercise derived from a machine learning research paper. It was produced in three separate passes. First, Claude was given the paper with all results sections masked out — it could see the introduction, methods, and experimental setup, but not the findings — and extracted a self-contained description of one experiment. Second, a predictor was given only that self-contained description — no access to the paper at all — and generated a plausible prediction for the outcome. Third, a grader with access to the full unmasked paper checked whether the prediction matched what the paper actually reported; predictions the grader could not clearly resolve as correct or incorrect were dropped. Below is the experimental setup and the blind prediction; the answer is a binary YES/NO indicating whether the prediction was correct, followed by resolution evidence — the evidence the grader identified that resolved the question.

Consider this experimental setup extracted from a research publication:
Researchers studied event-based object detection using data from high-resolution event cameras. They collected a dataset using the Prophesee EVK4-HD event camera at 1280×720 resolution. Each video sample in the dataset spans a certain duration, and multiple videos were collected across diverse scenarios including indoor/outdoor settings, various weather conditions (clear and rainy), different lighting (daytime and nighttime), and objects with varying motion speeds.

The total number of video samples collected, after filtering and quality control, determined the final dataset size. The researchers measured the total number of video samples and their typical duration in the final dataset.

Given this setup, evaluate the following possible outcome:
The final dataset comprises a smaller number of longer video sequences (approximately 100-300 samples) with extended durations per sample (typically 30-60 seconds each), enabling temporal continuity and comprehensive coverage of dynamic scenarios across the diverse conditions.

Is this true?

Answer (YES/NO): NO